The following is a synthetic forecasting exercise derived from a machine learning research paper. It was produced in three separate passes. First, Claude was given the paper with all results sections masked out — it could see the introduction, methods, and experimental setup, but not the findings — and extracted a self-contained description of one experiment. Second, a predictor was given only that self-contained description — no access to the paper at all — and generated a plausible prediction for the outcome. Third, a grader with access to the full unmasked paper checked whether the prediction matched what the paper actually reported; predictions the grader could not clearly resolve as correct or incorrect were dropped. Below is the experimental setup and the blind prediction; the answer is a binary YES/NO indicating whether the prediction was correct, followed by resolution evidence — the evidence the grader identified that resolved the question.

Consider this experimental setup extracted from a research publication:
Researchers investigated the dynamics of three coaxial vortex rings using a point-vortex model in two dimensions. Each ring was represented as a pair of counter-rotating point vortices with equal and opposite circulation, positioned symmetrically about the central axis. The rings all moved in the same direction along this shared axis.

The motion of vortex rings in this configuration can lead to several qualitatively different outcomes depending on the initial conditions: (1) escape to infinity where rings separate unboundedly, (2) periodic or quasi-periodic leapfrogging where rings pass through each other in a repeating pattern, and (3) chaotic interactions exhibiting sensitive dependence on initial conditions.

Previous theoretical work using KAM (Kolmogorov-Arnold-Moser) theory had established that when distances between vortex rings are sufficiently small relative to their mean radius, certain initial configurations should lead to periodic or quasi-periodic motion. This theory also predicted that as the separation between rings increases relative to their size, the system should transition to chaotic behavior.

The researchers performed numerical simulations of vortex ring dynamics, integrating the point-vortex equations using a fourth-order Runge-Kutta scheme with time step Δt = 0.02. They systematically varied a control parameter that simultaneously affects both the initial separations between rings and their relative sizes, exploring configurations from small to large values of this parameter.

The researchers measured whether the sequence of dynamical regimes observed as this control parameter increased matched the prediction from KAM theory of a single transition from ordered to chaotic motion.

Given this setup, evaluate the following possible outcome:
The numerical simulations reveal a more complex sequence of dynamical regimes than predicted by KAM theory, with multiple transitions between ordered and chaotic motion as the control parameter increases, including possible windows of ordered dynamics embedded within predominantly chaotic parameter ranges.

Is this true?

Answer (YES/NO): YES